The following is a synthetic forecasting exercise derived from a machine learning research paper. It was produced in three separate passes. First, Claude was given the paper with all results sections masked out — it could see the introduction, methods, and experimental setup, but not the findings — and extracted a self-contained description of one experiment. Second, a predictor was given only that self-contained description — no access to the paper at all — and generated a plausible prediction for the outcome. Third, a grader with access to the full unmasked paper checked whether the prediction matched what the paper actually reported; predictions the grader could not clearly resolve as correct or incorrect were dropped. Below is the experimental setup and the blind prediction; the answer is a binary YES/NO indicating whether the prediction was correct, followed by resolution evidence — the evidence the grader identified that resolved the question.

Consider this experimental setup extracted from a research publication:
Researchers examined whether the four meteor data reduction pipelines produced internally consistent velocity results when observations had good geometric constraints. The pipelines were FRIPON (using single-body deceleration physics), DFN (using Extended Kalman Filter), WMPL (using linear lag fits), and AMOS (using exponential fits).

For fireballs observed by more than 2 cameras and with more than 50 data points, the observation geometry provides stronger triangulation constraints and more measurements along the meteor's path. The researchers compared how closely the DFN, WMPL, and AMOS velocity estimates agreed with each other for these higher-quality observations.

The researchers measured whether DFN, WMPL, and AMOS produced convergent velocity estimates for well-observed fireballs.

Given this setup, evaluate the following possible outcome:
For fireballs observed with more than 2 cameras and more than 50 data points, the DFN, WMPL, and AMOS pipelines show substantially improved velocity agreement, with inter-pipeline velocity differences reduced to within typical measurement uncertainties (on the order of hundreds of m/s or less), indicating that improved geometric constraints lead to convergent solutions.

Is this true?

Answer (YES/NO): YES